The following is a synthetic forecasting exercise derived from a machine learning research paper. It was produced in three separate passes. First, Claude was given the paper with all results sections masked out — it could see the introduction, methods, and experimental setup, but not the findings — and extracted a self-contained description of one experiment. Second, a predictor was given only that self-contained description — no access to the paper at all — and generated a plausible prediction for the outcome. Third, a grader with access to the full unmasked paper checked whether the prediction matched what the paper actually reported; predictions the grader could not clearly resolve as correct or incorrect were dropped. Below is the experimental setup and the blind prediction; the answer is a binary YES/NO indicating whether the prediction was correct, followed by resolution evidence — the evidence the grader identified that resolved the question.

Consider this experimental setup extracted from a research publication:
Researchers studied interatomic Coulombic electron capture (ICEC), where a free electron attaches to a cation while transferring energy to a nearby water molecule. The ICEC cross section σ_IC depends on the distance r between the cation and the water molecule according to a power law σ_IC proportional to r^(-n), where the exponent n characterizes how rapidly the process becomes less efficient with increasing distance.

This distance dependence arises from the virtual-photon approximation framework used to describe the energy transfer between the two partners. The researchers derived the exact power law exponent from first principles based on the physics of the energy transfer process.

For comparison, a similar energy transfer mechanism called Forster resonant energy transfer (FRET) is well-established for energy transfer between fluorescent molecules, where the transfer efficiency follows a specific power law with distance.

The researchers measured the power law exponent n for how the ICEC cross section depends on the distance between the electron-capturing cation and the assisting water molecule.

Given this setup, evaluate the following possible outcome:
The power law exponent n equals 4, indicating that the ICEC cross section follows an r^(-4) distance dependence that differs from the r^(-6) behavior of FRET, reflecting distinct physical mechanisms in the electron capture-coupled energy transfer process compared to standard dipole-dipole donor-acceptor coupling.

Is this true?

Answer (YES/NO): NO